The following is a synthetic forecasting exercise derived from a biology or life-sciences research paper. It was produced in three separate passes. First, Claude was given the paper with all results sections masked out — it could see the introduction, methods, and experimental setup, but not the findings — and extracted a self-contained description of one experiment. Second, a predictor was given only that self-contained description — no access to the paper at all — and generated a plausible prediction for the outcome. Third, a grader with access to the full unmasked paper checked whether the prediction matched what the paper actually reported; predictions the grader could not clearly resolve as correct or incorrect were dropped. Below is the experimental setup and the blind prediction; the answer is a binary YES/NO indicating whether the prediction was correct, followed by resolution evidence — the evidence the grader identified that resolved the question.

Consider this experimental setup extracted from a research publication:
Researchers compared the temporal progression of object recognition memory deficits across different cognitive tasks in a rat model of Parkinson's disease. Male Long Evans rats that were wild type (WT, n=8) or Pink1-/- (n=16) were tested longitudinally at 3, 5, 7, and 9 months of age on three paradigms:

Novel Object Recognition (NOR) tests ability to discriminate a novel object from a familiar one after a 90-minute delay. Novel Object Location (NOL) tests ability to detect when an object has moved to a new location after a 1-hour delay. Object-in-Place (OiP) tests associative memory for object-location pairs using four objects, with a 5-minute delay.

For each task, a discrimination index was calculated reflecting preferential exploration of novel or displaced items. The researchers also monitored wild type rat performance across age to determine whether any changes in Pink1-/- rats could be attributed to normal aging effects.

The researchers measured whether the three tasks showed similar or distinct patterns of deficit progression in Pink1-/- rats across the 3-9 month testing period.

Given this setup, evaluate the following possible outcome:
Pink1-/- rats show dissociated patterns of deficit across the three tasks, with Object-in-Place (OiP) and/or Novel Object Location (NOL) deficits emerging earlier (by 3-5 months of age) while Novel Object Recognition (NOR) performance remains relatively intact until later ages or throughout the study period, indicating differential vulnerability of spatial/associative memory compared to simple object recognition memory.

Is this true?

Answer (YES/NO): NO